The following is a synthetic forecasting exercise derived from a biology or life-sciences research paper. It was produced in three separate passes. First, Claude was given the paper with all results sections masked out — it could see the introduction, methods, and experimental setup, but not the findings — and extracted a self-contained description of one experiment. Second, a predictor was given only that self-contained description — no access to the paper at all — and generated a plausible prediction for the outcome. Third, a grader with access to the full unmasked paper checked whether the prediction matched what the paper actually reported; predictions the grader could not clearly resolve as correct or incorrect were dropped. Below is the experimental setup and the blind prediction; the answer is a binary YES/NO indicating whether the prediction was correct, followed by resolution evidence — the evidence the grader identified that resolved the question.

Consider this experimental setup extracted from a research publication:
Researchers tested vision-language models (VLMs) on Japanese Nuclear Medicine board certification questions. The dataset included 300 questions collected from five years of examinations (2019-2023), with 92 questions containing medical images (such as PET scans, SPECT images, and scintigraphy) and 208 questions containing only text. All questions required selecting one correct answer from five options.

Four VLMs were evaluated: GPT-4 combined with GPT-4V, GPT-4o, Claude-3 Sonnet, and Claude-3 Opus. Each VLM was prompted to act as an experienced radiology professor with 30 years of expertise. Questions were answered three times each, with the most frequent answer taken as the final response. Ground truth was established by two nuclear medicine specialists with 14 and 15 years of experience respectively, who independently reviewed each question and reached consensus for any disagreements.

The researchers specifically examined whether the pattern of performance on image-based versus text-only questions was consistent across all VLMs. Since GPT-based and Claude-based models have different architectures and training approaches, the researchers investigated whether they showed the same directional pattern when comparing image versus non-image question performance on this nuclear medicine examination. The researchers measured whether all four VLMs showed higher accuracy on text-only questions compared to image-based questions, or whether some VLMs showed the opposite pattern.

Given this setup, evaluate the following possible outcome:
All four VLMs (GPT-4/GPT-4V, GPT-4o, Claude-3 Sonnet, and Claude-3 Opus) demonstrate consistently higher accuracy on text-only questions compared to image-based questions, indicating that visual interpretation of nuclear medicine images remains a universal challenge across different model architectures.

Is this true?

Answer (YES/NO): NO